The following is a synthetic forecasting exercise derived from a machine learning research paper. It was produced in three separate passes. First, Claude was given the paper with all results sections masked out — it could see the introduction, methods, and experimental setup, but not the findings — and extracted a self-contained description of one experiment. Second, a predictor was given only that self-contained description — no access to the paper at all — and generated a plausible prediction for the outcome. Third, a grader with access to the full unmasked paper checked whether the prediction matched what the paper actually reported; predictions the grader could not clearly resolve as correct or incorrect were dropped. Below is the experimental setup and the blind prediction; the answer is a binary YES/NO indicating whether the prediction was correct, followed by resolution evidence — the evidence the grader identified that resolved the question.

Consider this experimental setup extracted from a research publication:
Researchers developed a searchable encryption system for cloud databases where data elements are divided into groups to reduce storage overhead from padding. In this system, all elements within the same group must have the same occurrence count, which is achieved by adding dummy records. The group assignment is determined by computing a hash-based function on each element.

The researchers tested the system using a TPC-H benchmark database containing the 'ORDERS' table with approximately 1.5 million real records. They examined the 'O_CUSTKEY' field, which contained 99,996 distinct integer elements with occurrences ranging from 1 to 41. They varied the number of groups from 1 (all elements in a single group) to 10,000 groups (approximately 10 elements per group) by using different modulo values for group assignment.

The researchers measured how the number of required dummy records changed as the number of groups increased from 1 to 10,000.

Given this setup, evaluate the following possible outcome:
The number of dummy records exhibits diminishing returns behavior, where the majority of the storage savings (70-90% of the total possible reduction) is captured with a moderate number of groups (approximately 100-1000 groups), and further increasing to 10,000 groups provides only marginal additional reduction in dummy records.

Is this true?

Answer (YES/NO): NO